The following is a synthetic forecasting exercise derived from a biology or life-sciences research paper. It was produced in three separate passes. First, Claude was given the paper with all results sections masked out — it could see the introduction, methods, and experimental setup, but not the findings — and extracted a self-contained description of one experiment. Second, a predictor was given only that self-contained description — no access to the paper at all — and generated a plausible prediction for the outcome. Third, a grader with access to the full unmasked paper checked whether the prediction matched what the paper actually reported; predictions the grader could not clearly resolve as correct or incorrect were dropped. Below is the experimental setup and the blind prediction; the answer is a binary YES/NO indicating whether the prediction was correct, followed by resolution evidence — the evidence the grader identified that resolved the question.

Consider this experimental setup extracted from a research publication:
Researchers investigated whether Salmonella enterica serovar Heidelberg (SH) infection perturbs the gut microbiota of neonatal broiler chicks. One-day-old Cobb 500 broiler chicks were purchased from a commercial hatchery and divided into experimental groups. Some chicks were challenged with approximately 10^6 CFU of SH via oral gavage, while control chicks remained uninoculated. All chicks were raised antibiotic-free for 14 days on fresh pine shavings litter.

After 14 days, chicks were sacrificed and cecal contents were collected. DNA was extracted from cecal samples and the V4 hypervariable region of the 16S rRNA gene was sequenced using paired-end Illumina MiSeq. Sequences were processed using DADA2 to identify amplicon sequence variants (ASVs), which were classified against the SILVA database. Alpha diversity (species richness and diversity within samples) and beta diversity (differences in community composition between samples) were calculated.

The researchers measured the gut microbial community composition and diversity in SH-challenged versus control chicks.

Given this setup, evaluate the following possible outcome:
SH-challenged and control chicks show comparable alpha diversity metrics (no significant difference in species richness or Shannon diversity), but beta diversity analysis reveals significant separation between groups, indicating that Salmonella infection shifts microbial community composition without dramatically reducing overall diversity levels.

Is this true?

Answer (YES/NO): NO